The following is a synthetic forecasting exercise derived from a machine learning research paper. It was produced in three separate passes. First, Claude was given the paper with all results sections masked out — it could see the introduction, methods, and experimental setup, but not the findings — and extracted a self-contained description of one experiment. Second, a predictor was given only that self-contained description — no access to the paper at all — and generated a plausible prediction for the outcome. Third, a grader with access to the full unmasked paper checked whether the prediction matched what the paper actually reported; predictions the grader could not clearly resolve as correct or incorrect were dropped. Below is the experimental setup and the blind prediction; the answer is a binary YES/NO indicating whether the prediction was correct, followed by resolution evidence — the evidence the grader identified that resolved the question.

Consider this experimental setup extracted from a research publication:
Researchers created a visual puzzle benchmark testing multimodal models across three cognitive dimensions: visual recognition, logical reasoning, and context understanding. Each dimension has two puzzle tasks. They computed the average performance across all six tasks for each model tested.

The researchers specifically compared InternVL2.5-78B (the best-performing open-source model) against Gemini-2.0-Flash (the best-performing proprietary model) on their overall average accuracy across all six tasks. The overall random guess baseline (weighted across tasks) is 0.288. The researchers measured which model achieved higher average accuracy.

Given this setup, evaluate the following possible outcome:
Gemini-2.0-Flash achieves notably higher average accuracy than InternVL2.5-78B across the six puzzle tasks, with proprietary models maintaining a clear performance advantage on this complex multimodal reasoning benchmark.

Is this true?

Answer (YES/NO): NO